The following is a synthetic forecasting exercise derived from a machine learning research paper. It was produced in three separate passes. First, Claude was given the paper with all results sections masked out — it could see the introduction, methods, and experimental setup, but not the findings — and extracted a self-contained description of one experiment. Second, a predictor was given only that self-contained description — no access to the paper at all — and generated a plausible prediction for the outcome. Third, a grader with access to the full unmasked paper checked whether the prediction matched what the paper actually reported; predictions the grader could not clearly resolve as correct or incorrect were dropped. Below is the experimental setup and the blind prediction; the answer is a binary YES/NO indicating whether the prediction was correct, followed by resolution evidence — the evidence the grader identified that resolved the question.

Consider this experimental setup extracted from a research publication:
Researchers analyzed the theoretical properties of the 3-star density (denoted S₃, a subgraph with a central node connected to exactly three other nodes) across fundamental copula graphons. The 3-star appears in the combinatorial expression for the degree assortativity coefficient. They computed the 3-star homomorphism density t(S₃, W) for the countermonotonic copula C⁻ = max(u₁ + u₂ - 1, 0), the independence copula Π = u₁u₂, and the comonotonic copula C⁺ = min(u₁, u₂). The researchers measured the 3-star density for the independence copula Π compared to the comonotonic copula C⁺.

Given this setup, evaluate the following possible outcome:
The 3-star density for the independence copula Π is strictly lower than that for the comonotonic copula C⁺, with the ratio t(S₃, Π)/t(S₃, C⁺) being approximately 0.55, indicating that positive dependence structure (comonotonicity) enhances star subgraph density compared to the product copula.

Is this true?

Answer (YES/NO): YES